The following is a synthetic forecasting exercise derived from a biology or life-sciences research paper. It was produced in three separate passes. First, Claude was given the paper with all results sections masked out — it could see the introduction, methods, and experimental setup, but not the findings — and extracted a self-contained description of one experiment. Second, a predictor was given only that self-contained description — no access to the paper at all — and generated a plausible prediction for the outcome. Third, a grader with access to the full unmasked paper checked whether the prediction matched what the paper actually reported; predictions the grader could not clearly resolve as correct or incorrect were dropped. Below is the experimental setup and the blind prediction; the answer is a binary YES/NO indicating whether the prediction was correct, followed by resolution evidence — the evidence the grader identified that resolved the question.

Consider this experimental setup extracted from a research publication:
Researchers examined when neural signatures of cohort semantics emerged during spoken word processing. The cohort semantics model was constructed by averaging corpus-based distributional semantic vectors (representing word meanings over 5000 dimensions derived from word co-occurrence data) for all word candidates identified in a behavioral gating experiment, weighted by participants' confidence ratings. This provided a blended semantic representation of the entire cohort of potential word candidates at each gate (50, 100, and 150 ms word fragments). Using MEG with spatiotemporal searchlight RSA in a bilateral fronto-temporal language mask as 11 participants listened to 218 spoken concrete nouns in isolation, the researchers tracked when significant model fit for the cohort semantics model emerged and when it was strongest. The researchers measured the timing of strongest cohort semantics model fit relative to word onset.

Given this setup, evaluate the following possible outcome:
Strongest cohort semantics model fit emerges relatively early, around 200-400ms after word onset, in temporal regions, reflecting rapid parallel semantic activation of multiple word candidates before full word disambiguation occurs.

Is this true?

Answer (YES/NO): NO